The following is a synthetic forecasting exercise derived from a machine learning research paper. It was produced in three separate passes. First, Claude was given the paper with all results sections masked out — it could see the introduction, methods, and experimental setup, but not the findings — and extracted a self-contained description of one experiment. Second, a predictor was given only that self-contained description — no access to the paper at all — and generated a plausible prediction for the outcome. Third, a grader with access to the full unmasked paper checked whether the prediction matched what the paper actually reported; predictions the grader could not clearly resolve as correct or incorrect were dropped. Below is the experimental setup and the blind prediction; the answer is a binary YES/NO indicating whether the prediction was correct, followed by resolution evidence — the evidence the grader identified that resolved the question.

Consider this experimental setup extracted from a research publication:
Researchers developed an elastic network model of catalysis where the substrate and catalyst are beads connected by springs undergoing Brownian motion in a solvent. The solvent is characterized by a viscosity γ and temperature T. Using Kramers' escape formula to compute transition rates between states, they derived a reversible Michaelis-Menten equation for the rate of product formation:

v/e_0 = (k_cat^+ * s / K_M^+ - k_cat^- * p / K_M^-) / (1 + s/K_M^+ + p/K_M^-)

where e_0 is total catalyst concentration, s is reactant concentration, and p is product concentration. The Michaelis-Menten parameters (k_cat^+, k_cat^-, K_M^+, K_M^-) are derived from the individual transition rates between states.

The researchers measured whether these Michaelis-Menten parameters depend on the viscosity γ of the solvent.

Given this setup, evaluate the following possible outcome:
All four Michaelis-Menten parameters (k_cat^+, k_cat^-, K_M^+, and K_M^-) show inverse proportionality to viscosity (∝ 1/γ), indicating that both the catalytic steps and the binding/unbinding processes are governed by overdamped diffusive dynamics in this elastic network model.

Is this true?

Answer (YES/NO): NO